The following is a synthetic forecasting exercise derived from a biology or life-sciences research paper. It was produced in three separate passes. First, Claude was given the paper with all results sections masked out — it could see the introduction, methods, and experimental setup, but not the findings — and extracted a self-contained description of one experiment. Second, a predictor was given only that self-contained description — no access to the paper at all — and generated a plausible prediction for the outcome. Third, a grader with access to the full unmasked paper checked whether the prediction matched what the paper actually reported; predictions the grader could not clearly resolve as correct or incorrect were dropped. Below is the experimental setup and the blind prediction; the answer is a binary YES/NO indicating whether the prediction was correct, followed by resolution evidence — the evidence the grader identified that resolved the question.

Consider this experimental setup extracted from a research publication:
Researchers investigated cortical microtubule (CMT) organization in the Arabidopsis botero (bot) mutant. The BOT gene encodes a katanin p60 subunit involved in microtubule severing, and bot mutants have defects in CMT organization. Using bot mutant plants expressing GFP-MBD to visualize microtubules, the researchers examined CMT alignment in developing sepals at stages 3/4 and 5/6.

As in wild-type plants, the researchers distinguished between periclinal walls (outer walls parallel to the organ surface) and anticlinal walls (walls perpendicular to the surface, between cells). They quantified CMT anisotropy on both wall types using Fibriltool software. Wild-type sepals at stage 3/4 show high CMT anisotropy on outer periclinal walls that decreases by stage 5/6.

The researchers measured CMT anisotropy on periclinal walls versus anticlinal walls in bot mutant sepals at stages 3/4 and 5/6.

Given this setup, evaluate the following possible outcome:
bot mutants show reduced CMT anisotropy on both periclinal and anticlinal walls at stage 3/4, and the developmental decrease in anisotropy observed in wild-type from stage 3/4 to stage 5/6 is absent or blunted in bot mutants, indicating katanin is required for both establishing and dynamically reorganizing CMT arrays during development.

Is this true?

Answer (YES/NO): NO